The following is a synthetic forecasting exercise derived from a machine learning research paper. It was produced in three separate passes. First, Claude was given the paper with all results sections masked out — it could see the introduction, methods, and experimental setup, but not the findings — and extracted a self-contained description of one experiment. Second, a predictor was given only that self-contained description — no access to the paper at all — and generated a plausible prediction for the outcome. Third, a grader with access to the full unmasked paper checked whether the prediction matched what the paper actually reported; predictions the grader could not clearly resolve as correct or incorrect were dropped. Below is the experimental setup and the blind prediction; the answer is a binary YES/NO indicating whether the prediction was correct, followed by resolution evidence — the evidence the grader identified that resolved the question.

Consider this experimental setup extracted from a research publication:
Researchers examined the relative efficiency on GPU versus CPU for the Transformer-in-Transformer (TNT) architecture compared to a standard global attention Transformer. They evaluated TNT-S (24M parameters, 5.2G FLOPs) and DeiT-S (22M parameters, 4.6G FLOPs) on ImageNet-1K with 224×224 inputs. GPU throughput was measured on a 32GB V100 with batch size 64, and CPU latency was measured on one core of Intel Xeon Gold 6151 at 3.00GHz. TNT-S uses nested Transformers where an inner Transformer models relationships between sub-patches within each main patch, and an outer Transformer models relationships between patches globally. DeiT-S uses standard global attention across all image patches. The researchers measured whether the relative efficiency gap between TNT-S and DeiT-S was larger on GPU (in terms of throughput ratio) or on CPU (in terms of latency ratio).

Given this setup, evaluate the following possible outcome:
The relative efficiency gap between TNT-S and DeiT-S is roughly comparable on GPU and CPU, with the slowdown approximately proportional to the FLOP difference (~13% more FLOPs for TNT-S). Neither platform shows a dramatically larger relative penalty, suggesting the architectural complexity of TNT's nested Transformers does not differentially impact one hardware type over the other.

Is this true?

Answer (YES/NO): NO